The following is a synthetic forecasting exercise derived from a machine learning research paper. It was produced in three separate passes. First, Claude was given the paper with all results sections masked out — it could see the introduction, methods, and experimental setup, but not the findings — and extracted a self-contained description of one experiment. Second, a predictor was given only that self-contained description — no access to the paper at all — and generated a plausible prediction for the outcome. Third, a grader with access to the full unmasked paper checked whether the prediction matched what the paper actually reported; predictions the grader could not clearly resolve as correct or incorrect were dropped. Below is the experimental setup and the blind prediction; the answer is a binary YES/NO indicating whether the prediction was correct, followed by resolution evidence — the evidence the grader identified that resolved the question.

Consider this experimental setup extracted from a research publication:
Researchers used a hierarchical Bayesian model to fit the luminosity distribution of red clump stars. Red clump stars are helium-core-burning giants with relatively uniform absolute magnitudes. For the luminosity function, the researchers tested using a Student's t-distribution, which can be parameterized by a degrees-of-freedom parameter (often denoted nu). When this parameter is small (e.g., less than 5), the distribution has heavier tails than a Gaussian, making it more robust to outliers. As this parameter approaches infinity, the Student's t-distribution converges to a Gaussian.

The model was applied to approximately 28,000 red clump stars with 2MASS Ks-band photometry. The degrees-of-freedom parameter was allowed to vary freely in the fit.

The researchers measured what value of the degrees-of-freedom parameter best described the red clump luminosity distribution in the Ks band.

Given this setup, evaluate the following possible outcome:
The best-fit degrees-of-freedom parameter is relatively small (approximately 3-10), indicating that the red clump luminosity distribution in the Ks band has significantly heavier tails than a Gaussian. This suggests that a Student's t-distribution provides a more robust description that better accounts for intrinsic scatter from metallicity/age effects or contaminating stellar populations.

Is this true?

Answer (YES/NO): NO